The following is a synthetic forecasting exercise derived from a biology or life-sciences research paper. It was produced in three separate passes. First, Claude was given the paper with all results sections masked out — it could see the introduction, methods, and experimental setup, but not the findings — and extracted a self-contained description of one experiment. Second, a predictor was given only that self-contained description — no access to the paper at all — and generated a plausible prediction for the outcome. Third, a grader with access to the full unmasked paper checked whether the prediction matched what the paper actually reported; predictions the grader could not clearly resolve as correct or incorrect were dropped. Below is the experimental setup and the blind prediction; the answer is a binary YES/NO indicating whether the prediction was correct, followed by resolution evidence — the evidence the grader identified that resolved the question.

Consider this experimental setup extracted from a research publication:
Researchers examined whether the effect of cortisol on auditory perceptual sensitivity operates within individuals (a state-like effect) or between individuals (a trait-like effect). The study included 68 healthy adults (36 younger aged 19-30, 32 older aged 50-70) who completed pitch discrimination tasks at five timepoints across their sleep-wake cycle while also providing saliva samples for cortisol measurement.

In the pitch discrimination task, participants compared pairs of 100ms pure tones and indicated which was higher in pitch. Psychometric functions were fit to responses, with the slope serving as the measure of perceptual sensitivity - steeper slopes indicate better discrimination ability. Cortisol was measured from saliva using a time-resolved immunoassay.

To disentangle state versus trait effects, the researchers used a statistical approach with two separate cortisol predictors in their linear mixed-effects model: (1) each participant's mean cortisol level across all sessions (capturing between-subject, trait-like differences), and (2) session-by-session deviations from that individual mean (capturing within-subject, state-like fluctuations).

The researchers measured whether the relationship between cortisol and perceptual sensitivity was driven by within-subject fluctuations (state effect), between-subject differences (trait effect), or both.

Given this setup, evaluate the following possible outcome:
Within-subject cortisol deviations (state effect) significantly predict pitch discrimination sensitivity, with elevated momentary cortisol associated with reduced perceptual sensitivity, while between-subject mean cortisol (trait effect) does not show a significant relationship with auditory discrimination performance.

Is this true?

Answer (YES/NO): NO